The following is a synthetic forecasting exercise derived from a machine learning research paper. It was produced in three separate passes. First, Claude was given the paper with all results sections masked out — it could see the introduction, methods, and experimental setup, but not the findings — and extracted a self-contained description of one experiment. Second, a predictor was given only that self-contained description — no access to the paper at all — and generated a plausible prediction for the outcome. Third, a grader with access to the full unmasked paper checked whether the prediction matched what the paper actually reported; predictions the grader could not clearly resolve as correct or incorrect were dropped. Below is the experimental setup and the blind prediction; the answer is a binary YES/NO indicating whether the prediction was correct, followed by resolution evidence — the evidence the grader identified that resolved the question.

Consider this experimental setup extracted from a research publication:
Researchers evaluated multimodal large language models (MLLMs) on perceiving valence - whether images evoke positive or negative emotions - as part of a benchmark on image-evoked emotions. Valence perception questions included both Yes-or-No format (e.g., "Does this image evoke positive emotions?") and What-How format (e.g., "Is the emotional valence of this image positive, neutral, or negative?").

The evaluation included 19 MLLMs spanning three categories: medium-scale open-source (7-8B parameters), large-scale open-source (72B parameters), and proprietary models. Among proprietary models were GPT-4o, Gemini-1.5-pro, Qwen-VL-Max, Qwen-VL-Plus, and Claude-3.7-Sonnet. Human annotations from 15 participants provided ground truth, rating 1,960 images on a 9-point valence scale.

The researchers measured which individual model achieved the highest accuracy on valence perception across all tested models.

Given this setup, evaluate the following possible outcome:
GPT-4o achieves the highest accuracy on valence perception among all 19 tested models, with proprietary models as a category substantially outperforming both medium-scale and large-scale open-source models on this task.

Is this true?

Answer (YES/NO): NO